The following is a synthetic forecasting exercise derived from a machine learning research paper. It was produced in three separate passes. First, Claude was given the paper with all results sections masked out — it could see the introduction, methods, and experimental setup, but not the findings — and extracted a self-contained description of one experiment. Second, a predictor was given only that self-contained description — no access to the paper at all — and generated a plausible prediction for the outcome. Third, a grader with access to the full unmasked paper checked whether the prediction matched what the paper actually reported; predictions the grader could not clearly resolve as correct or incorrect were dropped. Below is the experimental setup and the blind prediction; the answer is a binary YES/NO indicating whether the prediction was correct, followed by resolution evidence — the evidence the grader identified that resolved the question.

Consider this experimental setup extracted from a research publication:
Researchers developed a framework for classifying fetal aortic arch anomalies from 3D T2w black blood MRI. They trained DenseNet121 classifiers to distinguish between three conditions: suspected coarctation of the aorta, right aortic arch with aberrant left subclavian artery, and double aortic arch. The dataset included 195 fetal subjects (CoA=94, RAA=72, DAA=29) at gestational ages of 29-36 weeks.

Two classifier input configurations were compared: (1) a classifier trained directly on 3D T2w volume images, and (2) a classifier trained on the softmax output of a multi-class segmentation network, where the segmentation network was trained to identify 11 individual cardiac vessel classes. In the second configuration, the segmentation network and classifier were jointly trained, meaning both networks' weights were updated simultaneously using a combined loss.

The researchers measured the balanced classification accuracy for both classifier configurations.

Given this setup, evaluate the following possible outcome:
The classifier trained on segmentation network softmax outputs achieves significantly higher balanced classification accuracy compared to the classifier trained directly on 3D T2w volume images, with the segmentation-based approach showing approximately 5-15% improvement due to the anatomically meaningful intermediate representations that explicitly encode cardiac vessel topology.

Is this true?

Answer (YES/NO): NO